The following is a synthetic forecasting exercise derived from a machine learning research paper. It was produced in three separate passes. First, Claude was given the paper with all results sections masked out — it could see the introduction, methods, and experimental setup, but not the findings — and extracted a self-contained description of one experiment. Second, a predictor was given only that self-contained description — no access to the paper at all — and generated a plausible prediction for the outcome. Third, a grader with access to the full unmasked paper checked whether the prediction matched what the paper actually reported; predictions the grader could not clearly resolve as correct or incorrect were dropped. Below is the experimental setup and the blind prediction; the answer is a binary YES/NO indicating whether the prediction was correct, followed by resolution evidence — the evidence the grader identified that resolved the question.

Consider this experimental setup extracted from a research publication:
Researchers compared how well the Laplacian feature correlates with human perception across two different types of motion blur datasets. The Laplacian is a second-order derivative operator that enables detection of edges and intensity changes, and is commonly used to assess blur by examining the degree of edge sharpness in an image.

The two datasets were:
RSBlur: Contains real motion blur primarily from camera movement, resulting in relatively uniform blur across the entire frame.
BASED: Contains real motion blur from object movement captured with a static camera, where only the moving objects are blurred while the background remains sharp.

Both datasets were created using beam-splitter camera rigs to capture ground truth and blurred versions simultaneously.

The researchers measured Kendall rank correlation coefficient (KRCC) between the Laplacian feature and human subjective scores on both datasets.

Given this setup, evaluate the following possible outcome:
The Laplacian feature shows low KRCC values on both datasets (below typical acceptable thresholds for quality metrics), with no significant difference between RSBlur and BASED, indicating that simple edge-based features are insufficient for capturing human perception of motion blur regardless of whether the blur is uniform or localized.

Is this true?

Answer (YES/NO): NO